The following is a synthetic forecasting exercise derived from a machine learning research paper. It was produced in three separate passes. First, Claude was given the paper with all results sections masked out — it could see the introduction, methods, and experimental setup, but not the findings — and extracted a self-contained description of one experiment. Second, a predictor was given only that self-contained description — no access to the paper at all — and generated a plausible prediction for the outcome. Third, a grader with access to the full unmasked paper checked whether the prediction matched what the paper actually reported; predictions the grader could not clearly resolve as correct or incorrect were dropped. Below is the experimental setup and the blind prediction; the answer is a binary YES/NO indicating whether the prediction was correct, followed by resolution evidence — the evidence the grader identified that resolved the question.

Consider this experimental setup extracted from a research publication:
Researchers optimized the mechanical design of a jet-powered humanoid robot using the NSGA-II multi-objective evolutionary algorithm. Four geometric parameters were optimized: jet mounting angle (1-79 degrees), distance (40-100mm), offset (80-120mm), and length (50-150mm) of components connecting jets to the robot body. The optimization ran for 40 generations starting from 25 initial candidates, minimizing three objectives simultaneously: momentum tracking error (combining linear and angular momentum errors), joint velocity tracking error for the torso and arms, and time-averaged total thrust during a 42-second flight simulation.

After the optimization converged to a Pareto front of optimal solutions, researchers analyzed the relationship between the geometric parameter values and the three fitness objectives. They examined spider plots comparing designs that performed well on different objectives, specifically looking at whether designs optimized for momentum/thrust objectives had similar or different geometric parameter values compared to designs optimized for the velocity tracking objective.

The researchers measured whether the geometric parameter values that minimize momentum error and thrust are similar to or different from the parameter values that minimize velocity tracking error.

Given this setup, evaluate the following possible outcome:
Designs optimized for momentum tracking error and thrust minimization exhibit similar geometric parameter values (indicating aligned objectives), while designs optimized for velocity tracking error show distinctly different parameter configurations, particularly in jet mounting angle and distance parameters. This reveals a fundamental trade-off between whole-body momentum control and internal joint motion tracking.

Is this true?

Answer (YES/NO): YES